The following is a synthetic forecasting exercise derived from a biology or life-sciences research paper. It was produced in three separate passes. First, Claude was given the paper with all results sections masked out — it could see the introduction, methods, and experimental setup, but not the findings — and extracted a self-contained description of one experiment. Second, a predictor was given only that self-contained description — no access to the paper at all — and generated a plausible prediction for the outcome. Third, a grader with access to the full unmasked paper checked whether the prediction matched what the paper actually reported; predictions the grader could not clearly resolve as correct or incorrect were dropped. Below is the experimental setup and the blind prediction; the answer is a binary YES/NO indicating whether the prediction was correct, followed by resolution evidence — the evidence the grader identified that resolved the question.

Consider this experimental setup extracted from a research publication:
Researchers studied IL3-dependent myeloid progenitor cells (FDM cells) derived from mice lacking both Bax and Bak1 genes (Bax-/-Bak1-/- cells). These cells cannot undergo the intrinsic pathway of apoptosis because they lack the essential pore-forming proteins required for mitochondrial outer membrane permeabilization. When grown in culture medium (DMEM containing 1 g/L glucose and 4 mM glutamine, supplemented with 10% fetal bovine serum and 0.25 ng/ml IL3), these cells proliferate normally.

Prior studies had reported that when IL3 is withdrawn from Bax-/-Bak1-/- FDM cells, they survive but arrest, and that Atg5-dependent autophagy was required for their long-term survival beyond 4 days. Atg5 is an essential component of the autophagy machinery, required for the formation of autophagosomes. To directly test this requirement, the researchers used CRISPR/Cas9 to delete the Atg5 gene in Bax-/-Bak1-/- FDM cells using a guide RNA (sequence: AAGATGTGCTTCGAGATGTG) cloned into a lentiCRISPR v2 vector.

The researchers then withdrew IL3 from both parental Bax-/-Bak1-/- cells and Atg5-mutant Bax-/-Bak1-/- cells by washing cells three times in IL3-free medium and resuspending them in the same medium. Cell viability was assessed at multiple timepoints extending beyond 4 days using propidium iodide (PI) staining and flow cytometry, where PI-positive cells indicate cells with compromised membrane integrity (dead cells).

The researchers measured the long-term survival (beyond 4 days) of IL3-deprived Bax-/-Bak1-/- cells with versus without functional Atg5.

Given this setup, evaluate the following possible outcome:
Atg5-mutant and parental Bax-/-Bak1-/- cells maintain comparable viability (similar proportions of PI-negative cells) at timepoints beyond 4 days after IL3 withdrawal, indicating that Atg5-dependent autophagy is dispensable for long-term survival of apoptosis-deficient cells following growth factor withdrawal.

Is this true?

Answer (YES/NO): YES